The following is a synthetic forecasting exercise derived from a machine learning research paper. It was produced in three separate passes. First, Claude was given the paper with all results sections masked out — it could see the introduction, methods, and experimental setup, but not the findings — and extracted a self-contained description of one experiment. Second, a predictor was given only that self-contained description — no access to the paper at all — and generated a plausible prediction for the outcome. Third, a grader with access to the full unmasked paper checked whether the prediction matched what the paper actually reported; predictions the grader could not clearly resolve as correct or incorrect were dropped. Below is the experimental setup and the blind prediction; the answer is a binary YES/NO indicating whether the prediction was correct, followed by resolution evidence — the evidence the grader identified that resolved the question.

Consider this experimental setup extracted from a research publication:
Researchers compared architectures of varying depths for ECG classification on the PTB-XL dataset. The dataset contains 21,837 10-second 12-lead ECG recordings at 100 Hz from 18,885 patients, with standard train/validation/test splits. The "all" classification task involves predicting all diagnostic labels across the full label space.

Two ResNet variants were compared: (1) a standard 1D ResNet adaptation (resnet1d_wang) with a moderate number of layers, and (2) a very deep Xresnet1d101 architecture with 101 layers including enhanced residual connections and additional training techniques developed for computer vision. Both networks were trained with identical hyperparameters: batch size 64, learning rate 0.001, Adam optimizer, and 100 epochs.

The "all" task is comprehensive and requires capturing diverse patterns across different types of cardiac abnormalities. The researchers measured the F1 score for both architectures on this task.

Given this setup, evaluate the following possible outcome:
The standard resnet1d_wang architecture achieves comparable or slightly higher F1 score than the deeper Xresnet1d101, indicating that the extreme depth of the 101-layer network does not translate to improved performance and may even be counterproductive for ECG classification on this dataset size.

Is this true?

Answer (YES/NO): NO